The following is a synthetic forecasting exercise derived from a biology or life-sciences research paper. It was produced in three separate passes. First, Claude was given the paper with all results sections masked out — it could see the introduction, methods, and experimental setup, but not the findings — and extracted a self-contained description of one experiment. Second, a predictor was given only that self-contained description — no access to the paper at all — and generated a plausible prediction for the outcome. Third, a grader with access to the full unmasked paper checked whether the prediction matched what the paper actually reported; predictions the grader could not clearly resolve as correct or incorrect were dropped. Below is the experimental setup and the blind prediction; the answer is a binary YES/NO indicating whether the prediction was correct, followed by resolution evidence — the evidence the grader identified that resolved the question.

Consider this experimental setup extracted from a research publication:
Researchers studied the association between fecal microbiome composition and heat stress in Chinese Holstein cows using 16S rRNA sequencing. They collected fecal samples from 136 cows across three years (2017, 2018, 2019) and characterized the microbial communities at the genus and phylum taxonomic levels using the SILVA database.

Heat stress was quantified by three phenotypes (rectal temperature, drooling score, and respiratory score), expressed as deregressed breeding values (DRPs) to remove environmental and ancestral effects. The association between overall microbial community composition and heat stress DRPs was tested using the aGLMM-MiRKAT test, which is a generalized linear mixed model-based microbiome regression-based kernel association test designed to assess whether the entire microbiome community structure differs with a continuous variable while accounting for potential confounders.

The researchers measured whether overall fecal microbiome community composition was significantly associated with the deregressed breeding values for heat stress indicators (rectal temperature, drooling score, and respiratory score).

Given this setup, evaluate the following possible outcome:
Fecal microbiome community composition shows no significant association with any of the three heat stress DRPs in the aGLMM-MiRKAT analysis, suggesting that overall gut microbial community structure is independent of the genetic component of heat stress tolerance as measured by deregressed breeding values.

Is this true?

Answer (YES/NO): YES